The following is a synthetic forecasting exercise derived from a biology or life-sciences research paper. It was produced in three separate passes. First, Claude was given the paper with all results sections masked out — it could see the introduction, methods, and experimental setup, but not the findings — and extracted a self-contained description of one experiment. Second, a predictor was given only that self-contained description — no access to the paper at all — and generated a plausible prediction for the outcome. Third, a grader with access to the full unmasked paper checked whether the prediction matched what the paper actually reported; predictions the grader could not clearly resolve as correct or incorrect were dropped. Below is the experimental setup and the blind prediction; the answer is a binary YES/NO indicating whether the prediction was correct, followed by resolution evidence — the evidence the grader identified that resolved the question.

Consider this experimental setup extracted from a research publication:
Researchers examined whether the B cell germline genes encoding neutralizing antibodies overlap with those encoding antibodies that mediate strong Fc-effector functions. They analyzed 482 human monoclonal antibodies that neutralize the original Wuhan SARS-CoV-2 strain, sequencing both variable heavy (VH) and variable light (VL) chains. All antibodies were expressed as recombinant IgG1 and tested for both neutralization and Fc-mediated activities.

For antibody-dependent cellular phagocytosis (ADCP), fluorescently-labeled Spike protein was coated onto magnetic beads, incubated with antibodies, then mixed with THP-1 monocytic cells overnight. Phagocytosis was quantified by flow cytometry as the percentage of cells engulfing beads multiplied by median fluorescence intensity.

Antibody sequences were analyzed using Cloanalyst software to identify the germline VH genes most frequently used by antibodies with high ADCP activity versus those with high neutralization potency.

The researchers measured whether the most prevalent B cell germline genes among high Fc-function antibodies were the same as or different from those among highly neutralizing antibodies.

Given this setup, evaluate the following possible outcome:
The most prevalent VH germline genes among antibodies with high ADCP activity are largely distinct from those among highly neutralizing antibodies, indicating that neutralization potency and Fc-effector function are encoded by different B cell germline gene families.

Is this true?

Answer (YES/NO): YES